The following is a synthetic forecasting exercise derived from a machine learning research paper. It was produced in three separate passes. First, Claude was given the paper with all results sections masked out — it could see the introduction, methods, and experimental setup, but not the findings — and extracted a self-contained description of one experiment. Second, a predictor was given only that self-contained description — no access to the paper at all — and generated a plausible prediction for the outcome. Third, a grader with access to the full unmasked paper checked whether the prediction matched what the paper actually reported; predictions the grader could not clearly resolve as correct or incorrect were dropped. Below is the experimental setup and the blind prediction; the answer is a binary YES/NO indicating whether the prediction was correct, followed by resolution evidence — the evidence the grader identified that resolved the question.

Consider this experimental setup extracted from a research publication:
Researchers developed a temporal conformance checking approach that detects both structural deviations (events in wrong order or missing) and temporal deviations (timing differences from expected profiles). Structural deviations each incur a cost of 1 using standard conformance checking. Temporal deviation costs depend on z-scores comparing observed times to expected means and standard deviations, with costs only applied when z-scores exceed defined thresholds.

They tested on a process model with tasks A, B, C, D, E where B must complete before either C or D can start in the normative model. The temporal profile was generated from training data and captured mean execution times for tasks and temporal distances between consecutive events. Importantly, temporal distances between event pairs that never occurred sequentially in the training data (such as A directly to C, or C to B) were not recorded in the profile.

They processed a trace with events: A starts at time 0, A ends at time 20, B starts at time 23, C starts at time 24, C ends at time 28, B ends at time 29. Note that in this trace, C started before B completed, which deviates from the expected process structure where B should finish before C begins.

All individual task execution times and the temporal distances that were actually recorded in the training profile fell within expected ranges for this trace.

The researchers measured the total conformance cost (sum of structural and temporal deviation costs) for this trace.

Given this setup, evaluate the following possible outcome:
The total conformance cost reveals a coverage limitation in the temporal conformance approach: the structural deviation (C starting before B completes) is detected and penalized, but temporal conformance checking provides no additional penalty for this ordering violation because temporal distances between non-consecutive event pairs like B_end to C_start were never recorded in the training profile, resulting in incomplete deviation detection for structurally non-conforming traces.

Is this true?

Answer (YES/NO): NO